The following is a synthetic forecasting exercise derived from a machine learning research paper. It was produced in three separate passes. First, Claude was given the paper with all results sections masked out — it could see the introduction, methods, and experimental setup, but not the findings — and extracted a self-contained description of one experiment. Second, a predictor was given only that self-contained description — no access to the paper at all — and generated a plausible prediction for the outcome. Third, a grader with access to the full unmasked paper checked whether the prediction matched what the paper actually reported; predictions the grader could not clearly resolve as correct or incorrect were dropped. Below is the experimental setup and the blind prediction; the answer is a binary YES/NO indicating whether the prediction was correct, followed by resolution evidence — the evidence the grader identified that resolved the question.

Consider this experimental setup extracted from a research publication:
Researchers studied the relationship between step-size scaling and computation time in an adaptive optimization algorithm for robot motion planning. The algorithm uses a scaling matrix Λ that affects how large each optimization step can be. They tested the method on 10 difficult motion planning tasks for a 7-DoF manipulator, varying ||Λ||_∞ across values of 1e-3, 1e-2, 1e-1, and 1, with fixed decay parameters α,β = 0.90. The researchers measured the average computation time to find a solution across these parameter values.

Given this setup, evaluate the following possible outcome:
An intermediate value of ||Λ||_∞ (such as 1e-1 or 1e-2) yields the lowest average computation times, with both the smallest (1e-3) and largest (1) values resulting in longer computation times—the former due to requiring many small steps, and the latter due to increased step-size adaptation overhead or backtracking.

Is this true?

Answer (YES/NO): NO